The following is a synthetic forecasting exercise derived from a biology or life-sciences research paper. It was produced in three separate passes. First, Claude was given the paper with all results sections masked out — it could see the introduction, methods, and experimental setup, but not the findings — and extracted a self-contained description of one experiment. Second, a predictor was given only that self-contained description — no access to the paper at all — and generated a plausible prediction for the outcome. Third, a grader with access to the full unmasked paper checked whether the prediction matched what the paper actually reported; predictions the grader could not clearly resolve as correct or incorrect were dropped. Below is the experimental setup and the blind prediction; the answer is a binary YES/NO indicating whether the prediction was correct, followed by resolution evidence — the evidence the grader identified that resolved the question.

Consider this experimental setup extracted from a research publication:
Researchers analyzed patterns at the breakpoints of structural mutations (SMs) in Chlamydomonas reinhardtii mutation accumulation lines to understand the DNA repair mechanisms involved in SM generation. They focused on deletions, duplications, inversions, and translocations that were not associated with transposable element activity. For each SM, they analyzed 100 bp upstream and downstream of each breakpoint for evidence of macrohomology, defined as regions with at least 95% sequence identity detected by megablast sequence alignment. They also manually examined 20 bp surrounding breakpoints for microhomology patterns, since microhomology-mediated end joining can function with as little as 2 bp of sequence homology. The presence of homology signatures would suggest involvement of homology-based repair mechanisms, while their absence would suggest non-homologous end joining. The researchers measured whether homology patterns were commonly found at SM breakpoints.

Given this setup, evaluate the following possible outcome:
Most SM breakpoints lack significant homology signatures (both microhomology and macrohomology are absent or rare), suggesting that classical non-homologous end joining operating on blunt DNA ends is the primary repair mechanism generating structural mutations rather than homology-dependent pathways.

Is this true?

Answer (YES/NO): YES